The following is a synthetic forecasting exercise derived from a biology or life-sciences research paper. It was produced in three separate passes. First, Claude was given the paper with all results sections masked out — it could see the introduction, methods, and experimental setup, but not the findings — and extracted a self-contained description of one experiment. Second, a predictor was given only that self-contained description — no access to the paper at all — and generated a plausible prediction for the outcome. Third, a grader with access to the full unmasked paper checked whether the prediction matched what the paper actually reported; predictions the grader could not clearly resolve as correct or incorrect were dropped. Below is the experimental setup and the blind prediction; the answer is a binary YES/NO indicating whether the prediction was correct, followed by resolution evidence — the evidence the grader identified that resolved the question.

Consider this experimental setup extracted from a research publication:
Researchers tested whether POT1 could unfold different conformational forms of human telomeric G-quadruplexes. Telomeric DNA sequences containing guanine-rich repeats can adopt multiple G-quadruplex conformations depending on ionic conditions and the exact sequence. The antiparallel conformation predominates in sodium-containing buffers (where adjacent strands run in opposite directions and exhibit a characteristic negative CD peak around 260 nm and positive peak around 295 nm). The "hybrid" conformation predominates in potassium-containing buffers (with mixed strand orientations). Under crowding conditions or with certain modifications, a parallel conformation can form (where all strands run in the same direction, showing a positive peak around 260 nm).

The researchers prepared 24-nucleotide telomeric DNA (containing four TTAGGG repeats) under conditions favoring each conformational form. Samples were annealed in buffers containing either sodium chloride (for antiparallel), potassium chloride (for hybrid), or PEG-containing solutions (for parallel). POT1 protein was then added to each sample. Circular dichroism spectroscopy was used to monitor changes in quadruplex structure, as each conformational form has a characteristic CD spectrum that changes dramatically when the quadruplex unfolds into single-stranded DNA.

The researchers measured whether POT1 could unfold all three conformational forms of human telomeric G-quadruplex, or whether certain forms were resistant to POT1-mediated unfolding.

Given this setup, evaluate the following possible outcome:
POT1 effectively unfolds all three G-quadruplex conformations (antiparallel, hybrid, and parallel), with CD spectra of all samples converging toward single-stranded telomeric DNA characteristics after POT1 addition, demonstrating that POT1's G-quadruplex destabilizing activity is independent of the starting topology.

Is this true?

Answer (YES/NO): YES